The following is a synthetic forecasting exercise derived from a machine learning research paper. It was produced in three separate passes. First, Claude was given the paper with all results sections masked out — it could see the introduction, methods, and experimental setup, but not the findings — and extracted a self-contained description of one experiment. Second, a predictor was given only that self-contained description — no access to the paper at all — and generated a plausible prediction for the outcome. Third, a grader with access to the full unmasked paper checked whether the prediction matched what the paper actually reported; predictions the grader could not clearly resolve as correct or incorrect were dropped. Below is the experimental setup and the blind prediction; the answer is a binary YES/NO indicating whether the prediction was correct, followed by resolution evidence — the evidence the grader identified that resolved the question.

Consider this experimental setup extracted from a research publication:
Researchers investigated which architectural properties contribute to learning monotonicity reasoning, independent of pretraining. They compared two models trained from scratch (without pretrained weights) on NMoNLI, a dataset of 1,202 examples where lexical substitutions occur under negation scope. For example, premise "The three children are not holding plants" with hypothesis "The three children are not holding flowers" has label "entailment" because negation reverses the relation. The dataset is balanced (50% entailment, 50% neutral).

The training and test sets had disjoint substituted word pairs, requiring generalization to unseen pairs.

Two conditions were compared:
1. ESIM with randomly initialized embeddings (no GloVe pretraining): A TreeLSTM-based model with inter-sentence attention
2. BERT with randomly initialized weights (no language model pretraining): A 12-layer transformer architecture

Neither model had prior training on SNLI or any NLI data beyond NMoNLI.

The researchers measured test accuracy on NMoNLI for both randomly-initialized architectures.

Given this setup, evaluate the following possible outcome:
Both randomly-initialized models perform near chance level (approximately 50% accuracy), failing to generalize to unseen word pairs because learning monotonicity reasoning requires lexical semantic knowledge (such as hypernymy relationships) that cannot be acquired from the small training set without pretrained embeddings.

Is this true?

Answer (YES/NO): NO